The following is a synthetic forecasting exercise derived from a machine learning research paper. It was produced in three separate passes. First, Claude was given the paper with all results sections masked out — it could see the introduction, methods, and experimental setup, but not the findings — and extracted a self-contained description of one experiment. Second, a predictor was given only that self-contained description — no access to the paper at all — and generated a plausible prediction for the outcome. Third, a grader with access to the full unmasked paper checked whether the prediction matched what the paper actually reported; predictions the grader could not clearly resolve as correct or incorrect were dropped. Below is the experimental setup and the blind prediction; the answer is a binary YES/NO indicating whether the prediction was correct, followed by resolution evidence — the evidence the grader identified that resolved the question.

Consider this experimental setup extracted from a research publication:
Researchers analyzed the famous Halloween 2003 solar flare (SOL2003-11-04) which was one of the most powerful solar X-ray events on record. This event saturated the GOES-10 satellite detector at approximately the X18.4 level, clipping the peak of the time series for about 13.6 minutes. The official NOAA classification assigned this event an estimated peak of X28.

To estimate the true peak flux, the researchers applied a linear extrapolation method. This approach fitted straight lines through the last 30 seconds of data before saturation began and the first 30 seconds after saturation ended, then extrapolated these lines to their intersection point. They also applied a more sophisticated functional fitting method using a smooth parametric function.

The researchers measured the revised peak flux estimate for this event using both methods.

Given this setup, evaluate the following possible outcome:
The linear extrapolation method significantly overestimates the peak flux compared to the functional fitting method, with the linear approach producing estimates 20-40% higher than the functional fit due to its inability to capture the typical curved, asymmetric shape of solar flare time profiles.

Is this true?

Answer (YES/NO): NO